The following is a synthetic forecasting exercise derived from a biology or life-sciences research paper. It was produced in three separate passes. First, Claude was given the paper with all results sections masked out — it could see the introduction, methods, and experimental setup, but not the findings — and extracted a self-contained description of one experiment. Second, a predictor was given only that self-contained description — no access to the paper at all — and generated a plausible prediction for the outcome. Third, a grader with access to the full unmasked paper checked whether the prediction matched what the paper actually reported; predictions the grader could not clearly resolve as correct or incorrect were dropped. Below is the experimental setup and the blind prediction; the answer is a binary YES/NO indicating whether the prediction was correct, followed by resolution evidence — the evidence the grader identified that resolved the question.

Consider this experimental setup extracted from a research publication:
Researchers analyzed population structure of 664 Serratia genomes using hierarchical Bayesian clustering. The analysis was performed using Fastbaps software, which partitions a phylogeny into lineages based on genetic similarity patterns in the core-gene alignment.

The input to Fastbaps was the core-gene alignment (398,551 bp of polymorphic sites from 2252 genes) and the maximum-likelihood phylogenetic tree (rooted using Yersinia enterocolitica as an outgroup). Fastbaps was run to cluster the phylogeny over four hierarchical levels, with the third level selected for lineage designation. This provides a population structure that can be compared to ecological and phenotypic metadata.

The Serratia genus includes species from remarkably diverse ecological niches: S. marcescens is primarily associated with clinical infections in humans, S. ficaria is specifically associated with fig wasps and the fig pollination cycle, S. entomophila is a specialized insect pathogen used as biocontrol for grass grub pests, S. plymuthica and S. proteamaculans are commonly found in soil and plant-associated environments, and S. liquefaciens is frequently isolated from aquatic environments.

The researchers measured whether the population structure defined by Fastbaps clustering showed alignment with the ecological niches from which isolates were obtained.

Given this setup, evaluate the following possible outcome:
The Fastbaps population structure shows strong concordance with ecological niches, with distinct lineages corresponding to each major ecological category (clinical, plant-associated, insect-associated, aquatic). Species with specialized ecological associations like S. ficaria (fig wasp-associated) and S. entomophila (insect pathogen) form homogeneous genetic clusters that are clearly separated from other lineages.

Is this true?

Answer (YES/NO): YES